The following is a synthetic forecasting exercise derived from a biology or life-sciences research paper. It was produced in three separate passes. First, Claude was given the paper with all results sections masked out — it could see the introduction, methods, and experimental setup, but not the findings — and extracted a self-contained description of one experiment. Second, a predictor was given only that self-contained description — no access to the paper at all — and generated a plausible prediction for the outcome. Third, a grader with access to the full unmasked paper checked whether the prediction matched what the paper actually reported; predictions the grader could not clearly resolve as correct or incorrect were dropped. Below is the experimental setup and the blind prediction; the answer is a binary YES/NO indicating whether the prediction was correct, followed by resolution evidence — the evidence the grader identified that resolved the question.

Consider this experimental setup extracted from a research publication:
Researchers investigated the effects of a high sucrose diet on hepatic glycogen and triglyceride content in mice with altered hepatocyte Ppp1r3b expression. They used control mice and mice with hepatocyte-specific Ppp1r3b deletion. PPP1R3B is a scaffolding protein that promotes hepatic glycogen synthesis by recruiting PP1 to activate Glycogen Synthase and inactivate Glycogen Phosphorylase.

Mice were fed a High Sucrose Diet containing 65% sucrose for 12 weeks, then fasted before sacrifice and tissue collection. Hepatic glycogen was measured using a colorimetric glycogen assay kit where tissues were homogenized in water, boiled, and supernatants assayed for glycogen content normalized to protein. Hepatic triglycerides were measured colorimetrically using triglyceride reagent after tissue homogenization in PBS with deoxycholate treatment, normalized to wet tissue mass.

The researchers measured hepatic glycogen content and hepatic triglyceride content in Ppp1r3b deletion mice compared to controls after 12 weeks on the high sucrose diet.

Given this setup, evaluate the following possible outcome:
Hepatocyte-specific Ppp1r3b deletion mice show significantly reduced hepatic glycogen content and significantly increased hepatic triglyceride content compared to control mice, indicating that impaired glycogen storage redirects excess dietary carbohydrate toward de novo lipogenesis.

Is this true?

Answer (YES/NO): YES